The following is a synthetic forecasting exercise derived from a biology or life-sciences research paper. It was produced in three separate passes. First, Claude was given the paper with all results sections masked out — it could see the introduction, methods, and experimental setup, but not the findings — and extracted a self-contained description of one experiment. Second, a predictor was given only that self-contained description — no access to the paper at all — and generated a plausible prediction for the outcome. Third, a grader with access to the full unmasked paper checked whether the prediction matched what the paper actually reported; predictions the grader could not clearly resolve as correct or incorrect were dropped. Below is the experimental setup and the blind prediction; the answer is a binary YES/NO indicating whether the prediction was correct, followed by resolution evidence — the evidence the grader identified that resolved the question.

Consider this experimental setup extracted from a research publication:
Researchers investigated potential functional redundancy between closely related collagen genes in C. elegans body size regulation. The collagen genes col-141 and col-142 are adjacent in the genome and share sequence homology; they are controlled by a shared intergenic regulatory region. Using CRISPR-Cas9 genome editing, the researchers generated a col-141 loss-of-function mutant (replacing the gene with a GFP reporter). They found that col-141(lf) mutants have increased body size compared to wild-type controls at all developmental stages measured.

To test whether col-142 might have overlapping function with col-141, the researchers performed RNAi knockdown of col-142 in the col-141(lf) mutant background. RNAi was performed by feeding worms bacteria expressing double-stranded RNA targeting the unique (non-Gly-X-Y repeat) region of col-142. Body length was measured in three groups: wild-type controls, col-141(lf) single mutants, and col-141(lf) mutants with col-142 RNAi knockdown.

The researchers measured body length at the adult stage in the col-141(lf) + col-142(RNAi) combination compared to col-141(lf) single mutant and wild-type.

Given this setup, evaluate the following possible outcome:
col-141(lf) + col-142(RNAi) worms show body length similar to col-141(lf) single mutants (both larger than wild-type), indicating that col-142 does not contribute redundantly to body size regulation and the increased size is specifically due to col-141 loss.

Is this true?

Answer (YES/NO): NO